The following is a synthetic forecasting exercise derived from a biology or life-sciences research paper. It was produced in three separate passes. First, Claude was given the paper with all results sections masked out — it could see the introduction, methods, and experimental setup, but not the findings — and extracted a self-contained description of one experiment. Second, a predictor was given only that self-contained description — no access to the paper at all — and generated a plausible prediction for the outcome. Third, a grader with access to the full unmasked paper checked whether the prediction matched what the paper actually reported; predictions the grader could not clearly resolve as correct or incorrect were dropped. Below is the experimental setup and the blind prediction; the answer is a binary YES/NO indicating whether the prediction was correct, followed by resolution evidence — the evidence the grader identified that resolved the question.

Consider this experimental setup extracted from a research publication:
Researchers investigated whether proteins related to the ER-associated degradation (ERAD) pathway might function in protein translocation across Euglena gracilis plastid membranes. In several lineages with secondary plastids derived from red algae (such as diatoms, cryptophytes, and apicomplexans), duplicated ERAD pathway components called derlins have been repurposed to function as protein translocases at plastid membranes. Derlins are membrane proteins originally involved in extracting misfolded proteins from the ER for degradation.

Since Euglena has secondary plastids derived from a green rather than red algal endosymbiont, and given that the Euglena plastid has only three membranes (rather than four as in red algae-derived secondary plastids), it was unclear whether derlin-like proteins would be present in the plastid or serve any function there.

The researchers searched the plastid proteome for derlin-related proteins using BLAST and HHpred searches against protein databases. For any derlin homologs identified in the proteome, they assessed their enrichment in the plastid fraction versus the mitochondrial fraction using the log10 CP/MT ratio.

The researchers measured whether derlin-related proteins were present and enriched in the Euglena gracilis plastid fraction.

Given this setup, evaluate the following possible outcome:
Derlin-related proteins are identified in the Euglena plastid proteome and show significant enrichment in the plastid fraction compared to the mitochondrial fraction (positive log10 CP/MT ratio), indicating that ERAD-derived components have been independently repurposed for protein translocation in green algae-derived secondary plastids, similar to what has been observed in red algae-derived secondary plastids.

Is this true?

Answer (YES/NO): YES